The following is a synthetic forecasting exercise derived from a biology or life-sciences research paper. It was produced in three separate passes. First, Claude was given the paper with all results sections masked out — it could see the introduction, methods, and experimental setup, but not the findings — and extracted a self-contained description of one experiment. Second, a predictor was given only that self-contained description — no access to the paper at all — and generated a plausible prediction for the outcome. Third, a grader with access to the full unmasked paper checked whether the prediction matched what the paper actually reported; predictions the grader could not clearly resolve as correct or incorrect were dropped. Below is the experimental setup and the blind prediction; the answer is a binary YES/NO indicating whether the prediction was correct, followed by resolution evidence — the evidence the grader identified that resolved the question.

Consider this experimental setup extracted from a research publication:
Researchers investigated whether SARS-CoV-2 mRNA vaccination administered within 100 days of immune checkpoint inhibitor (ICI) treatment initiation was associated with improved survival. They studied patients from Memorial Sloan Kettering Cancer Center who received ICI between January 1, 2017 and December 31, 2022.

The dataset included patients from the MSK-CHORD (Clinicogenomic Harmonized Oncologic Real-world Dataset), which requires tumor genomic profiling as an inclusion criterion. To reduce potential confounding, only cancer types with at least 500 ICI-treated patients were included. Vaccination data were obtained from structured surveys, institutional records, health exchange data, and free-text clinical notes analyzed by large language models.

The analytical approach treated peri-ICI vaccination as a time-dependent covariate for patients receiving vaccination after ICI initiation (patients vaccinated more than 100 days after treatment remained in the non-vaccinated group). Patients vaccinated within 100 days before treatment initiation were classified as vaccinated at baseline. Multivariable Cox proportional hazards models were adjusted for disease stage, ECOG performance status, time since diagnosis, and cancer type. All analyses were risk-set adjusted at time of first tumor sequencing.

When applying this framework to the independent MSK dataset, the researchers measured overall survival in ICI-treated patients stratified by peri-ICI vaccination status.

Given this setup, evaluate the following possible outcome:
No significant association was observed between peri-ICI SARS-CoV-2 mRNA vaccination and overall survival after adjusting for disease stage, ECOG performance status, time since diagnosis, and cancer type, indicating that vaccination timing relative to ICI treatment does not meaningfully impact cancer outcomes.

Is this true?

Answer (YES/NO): NO